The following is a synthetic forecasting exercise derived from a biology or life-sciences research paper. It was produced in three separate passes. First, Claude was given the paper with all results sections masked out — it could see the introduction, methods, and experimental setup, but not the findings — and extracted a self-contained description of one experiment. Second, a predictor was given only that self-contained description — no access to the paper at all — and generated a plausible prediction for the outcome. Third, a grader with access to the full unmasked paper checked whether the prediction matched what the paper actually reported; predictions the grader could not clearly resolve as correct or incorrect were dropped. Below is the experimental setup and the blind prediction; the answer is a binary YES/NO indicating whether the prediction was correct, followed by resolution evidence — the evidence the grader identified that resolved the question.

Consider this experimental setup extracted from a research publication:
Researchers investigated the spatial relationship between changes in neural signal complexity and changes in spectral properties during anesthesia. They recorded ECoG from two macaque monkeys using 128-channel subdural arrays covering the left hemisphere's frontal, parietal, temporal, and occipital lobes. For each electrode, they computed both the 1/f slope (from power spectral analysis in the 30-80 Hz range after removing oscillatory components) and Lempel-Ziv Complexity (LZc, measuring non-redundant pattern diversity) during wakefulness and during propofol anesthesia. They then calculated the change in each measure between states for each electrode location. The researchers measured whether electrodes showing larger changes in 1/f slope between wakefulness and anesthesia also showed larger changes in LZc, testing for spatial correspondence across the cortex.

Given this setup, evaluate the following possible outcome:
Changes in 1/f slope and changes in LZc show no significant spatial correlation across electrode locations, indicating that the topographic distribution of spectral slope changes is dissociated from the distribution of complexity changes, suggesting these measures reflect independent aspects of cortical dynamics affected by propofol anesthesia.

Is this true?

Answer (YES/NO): NO